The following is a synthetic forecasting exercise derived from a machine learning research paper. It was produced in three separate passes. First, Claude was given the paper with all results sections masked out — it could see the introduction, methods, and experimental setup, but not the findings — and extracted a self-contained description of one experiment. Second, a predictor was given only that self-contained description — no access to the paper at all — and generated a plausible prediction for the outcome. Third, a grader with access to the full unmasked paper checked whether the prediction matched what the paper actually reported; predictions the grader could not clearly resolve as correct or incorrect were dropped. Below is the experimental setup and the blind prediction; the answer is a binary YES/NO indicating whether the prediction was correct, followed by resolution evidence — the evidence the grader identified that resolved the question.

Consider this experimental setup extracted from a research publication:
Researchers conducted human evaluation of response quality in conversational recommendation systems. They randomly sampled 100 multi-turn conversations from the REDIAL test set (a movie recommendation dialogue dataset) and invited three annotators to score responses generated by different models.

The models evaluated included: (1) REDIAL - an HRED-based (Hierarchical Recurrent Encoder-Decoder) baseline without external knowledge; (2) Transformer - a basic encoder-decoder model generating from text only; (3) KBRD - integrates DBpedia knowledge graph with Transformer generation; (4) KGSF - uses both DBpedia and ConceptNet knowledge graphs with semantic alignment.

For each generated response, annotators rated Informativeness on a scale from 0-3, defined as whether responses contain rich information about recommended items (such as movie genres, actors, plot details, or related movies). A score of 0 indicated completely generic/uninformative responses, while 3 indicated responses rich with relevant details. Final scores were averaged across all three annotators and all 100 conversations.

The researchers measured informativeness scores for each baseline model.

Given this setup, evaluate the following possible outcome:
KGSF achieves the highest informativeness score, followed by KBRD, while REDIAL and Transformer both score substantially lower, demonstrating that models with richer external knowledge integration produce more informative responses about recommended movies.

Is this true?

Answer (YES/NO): NO